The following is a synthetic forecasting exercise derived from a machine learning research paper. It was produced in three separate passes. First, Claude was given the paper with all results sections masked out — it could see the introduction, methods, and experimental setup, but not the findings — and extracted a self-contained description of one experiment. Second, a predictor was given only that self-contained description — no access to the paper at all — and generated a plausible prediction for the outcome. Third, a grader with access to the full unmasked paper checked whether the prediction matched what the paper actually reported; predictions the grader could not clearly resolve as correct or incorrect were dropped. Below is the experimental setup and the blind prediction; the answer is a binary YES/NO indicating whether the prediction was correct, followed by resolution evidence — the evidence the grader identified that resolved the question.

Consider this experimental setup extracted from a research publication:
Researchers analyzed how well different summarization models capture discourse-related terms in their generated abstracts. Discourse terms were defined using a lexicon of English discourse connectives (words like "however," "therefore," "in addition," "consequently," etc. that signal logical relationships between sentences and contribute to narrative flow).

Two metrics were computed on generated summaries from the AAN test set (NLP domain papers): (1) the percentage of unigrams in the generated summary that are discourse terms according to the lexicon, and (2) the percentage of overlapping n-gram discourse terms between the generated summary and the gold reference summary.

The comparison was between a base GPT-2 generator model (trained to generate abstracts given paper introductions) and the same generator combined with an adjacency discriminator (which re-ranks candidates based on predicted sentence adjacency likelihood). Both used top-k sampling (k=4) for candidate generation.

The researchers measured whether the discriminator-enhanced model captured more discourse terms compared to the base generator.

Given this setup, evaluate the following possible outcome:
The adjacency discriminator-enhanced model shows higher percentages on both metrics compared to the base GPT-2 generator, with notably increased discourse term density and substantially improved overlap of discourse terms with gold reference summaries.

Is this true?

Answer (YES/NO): NO